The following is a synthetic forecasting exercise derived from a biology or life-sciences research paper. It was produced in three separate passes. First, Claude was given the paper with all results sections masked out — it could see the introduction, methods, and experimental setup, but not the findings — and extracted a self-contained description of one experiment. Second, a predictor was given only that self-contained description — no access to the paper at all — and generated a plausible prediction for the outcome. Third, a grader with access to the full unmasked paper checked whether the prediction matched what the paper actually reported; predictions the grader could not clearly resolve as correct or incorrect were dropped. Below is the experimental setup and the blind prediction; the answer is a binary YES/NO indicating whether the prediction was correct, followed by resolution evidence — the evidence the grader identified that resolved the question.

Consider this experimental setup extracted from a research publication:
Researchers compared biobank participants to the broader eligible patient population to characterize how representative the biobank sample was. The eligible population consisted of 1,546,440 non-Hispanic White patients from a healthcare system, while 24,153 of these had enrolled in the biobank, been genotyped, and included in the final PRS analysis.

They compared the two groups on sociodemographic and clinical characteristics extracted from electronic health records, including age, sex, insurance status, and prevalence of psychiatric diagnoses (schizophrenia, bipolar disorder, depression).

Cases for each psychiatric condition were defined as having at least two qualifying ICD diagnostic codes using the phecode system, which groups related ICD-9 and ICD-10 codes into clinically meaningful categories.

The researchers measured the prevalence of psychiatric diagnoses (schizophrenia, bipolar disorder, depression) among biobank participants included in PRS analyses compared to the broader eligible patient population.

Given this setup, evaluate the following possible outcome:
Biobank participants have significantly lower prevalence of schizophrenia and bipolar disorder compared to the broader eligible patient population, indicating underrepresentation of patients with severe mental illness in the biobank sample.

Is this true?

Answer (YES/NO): NO